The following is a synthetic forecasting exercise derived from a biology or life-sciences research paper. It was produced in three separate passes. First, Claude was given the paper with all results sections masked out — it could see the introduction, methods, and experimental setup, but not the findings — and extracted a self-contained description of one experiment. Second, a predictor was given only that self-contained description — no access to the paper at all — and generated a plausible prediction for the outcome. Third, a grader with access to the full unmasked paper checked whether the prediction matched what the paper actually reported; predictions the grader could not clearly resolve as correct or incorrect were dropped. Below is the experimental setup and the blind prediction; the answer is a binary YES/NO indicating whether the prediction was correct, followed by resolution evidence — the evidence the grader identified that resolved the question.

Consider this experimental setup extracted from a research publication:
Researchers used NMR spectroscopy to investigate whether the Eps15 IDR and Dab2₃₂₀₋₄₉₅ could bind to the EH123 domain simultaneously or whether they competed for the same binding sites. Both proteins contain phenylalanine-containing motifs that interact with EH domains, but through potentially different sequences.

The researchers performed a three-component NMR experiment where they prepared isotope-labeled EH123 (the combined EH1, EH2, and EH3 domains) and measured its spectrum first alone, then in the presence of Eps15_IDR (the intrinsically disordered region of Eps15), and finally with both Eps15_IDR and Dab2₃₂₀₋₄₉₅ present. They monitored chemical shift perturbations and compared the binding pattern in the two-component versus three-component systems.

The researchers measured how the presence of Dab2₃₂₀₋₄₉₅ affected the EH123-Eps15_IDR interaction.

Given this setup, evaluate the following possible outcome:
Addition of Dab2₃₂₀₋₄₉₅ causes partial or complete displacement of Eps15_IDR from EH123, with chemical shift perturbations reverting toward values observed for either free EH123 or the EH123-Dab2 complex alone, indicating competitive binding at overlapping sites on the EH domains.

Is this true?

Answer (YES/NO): NO